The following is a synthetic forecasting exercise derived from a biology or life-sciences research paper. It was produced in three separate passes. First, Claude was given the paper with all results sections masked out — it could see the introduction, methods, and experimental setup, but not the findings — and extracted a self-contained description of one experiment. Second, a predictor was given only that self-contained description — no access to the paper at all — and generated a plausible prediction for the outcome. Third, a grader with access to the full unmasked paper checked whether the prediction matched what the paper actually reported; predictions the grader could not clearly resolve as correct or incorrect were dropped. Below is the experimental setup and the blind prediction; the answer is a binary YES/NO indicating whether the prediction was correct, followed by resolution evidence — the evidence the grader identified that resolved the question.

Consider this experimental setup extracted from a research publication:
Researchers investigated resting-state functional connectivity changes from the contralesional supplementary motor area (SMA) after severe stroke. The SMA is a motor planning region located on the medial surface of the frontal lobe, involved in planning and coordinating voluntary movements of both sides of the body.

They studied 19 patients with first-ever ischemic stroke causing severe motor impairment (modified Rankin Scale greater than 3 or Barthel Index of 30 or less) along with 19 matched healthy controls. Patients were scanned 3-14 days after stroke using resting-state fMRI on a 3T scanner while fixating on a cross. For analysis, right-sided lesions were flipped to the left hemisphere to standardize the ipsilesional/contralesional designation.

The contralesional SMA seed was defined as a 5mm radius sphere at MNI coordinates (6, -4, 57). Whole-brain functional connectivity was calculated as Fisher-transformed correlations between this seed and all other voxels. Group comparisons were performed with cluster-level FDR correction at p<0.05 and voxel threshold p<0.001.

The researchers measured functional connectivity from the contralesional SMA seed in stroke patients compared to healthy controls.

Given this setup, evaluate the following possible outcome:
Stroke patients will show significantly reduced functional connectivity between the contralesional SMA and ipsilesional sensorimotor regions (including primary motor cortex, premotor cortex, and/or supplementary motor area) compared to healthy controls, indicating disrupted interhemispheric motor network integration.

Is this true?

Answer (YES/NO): NO